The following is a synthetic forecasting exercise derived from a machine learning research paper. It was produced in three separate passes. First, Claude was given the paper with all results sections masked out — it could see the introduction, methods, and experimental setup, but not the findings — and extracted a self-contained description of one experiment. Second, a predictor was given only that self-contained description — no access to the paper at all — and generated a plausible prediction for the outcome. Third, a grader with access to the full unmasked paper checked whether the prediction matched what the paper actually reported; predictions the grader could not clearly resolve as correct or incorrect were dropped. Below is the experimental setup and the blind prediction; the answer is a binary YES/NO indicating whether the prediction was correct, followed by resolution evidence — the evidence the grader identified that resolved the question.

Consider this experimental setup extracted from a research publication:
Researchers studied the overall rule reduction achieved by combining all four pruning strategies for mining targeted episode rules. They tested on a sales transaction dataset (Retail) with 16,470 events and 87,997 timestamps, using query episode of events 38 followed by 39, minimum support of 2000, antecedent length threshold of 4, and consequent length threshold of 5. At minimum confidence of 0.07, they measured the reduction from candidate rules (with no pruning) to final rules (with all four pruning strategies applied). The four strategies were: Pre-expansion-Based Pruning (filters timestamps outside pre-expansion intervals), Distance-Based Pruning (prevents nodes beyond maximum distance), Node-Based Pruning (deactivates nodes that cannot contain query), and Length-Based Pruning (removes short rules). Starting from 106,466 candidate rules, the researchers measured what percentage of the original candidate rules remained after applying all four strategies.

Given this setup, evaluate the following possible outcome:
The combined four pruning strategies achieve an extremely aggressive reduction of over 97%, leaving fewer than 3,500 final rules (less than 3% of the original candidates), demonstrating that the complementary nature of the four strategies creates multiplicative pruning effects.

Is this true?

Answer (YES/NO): NO